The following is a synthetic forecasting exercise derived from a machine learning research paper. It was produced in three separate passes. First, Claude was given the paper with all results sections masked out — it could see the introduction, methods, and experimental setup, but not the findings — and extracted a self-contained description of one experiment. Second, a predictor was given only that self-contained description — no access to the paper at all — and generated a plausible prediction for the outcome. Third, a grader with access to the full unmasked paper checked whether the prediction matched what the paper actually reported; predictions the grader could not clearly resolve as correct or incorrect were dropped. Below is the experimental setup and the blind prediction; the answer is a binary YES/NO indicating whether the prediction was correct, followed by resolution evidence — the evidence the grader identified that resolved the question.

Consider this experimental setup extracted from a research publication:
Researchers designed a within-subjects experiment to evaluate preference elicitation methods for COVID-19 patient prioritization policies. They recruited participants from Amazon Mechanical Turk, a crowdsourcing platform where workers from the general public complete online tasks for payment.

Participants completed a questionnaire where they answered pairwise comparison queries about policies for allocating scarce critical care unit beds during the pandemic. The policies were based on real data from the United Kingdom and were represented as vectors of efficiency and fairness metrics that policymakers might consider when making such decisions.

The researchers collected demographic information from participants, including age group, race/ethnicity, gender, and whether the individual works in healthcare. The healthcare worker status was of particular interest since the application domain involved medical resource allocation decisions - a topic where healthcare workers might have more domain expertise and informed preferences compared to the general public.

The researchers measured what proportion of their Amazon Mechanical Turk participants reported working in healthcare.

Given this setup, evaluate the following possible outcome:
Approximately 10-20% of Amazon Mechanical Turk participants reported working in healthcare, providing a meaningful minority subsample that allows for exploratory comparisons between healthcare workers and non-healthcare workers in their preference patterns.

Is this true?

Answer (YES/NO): NO